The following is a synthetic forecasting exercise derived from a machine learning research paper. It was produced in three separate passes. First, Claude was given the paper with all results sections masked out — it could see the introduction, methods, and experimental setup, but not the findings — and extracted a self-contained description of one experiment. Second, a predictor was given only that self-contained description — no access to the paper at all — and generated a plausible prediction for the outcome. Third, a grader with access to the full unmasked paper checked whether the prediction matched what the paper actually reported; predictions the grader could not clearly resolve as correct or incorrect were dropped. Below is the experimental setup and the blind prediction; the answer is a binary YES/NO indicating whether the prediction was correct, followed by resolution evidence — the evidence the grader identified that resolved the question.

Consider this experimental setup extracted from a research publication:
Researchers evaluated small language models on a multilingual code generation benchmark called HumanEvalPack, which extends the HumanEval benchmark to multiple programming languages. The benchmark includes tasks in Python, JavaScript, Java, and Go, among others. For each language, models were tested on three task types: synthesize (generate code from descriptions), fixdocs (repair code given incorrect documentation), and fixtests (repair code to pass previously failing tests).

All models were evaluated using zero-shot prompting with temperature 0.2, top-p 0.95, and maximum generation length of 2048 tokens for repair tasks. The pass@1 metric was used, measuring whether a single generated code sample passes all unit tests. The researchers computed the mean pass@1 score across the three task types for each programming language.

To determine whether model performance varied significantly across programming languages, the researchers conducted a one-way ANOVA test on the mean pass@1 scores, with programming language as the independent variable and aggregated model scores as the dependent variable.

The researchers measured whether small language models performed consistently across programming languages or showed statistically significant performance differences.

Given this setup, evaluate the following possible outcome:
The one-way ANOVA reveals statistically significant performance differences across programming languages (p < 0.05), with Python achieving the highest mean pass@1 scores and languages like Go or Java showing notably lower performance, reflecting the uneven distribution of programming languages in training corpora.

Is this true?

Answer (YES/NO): NO